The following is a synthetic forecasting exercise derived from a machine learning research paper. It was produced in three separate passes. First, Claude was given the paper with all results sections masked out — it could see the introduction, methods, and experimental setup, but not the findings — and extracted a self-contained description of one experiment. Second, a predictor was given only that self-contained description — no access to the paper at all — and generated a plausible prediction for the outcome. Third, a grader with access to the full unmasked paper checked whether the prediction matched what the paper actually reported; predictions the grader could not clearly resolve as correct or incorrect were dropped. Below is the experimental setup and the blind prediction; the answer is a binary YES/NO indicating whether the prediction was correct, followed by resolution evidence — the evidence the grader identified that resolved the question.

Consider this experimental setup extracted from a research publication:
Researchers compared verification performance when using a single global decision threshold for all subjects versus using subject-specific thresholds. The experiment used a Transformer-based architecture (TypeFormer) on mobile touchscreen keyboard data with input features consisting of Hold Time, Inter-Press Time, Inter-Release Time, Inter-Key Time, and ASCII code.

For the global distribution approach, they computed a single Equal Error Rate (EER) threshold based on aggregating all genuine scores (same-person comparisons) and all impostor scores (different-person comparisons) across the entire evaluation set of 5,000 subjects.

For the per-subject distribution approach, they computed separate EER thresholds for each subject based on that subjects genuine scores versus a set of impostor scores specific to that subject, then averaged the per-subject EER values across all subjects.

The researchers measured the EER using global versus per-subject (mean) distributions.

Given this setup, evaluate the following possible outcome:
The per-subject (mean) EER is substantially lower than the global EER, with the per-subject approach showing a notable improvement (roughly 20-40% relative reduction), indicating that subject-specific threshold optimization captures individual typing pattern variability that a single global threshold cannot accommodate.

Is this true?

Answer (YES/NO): NO